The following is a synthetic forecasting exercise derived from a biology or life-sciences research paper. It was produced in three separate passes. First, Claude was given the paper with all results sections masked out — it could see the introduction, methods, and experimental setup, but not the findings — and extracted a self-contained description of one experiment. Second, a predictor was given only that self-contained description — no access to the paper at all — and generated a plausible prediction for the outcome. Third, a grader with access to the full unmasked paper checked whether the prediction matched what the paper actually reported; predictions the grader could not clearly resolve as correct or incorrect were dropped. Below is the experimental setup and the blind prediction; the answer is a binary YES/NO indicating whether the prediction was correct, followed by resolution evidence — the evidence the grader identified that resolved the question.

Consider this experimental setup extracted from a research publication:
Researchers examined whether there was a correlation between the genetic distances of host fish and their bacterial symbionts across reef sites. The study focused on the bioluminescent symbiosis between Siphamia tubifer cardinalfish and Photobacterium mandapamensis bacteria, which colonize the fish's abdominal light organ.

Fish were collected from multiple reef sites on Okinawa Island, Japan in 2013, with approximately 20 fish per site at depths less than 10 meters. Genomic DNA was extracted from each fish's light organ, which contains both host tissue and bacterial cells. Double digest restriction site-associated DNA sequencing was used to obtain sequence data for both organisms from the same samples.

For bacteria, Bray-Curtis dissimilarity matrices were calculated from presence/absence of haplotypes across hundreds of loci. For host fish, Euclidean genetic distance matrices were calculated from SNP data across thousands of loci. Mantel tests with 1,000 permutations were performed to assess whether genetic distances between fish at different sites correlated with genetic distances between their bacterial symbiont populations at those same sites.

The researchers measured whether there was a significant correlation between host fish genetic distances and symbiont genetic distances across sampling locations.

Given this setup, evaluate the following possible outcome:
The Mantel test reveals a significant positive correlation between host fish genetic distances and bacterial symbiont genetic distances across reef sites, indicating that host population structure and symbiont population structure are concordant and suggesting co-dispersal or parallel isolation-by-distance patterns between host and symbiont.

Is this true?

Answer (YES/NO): NO